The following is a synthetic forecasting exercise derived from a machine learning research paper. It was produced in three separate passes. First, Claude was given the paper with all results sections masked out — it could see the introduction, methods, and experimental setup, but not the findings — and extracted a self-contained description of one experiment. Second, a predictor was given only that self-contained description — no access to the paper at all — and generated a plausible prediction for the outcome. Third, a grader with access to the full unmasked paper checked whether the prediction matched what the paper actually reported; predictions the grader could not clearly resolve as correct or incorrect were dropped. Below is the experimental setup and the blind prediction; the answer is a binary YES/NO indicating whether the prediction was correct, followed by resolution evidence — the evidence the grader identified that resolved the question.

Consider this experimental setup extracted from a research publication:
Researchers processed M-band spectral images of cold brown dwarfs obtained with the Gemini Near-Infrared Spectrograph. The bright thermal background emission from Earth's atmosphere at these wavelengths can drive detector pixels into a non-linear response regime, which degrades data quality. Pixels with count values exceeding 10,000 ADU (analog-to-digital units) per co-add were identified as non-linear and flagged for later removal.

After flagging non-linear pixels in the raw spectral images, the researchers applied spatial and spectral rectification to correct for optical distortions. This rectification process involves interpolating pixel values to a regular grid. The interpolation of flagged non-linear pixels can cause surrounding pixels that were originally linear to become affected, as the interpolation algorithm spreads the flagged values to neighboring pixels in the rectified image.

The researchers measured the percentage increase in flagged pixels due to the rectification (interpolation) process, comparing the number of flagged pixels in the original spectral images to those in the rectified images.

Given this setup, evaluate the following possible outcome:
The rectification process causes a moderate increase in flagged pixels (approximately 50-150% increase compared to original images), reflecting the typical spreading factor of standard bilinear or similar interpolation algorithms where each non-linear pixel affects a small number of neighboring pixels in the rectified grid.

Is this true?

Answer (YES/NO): NO